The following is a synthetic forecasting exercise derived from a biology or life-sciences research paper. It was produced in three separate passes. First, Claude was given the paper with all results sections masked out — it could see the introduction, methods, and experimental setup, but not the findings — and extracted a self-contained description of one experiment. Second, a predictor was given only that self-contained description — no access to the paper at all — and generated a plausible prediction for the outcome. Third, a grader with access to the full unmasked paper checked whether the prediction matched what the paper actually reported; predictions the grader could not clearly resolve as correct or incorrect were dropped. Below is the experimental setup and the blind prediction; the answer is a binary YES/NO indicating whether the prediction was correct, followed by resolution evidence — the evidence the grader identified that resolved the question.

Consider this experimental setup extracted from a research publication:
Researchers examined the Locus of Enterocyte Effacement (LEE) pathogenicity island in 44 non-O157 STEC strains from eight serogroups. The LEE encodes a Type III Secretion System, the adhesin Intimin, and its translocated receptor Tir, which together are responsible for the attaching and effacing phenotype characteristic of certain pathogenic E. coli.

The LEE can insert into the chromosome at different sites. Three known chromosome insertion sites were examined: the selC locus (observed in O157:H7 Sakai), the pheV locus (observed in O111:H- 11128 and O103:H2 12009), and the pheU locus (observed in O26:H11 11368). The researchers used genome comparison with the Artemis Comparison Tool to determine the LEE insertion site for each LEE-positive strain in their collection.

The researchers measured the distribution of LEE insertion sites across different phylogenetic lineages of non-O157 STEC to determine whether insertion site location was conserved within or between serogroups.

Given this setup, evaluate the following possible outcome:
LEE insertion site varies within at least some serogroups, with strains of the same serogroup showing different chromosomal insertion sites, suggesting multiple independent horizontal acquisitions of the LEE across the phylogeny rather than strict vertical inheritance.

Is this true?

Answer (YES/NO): YES